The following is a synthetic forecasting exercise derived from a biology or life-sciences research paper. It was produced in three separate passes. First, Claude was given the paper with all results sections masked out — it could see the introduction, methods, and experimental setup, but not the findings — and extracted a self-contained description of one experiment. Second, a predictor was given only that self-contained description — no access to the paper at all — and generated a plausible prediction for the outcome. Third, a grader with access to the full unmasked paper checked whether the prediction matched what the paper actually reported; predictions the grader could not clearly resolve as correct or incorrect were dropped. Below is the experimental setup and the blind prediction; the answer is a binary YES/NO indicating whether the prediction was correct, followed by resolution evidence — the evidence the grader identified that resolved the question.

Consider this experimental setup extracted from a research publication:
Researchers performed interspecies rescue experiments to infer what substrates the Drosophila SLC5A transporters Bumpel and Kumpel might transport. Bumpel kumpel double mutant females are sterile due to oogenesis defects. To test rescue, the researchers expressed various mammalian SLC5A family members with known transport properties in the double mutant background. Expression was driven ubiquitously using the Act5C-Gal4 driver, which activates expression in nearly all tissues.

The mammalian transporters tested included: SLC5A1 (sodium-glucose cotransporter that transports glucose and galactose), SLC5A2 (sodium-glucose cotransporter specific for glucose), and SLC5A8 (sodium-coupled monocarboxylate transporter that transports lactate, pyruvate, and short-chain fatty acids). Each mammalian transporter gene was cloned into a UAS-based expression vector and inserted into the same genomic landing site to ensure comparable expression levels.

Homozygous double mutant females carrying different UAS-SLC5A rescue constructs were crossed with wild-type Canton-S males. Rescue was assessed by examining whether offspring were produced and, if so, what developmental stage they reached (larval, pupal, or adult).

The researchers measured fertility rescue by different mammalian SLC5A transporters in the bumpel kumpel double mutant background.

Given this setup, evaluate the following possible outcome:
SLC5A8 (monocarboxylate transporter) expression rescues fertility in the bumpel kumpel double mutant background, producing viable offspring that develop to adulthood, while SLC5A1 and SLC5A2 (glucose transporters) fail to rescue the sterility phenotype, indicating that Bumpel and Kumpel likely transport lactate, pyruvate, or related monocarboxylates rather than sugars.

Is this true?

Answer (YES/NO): NO